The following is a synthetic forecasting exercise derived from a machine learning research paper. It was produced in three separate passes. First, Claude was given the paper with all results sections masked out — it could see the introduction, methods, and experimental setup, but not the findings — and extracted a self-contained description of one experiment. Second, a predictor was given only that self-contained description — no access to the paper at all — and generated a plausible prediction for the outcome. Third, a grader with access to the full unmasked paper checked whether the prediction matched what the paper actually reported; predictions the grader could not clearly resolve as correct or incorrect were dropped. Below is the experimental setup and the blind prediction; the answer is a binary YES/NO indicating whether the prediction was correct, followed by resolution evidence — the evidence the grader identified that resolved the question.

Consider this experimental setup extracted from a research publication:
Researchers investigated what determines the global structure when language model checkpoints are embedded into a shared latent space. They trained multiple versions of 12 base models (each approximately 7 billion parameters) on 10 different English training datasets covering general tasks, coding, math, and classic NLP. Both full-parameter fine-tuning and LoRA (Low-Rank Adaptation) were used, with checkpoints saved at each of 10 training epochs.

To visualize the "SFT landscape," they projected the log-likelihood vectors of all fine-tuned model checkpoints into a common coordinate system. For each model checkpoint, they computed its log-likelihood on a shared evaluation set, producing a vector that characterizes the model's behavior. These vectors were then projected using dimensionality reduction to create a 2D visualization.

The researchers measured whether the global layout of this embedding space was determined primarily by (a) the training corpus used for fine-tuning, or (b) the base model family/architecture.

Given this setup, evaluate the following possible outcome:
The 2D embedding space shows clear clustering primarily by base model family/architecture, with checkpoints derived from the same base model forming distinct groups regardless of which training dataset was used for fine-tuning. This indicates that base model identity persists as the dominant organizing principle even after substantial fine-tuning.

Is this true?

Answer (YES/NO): YES